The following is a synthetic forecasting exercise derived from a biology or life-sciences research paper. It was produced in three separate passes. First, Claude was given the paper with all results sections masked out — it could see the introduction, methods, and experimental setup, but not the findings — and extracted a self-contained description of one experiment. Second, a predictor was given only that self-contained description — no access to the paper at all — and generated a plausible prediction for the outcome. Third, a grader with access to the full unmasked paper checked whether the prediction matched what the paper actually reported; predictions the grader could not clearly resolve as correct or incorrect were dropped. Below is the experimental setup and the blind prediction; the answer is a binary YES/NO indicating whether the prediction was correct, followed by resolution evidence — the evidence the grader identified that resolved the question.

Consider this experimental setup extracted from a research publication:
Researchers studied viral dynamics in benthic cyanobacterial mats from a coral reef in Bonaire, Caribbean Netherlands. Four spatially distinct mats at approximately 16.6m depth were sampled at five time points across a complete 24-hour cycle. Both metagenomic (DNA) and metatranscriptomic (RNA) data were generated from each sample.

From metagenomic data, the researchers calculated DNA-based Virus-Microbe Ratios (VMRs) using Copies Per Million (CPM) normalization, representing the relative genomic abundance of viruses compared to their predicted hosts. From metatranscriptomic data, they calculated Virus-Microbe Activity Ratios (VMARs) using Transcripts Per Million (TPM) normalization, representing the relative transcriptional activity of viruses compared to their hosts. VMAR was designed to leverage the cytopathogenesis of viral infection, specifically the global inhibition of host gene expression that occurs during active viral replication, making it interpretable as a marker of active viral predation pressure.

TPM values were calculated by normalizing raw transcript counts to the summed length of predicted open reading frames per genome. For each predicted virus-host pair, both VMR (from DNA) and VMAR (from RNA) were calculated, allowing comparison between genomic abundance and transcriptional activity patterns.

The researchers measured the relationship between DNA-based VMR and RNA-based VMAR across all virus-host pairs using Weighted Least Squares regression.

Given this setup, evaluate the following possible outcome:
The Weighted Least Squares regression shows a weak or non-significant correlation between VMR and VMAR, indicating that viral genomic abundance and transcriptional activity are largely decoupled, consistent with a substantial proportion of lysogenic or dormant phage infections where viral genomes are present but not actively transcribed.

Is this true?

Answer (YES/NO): NO